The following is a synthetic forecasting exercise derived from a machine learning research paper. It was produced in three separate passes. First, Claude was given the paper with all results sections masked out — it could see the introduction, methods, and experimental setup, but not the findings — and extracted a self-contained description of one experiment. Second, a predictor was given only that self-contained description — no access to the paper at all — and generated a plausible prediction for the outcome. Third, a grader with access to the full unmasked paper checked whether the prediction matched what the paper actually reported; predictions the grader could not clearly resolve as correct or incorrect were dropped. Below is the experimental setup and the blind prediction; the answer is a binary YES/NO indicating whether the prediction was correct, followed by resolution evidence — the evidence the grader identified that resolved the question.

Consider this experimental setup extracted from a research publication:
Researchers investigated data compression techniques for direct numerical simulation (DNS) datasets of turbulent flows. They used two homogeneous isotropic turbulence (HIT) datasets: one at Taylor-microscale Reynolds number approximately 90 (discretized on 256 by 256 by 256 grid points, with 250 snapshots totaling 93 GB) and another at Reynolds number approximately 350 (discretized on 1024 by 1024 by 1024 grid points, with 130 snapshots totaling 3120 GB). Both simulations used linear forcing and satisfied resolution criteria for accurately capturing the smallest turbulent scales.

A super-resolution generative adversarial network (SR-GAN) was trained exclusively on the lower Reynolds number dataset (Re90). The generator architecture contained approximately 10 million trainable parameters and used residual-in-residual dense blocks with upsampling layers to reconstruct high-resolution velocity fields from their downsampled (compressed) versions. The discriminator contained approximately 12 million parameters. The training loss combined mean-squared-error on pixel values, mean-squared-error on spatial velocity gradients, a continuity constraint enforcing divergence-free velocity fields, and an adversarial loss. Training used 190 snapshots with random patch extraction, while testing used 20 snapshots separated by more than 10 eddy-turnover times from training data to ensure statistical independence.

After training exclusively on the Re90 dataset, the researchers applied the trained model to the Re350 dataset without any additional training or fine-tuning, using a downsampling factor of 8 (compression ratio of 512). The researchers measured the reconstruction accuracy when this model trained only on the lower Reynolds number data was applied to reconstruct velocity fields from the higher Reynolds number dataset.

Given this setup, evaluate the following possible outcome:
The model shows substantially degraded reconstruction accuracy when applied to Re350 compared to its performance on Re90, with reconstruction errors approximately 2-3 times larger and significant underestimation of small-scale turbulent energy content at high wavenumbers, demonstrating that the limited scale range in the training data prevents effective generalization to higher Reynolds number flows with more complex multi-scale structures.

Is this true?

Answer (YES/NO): NO